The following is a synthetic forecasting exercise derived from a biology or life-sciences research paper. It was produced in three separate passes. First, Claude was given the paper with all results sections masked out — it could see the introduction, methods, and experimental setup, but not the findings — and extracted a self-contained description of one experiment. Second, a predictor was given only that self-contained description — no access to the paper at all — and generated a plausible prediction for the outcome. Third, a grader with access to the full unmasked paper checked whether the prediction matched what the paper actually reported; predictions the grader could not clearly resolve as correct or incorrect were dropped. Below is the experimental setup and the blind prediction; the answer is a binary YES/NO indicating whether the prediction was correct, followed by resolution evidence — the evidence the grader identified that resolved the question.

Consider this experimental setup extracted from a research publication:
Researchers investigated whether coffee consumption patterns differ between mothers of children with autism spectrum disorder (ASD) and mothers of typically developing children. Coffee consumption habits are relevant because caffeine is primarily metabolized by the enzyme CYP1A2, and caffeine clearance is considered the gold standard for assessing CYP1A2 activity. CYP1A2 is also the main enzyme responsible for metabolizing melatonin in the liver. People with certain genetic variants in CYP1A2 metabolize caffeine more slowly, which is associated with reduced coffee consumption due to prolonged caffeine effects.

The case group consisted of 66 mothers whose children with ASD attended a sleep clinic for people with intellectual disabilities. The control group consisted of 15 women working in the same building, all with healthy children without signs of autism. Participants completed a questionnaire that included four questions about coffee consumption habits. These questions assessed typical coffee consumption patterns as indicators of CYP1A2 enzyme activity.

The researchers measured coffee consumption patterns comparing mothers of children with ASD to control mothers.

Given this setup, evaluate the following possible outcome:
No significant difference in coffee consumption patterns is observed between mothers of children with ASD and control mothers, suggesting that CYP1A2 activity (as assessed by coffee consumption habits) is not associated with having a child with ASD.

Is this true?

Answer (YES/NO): NO